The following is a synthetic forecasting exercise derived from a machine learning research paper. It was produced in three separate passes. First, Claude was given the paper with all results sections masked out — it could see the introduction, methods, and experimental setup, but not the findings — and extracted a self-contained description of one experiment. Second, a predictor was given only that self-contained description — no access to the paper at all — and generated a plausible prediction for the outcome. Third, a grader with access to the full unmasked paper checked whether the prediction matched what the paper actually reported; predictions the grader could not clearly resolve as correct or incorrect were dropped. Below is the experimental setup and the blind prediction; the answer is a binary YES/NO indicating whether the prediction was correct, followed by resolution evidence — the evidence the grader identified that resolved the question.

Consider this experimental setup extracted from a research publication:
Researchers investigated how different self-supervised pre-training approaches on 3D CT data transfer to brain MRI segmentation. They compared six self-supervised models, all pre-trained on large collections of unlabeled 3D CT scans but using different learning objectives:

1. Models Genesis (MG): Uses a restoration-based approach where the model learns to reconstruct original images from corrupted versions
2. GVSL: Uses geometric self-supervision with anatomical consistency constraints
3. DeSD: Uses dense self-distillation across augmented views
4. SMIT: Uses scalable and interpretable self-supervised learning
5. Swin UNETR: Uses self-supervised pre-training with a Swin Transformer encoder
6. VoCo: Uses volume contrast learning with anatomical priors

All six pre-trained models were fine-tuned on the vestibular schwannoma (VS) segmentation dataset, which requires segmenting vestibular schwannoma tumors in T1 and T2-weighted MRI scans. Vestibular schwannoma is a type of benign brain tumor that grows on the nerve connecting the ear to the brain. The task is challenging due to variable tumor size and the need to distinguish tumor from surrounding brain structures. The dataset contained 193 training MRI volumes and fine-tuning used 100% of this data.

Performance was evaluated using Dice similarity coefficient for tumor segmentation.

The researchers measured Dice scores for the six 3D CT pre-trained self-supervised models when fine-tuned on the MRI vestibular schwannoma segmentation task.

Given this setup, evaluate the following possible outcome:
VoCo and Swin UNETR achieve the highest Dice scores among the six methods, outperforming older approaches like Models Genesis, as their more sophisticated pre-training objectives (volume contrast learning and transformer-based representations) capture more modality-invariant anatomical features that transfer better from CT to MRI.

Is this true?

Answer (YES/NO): NO